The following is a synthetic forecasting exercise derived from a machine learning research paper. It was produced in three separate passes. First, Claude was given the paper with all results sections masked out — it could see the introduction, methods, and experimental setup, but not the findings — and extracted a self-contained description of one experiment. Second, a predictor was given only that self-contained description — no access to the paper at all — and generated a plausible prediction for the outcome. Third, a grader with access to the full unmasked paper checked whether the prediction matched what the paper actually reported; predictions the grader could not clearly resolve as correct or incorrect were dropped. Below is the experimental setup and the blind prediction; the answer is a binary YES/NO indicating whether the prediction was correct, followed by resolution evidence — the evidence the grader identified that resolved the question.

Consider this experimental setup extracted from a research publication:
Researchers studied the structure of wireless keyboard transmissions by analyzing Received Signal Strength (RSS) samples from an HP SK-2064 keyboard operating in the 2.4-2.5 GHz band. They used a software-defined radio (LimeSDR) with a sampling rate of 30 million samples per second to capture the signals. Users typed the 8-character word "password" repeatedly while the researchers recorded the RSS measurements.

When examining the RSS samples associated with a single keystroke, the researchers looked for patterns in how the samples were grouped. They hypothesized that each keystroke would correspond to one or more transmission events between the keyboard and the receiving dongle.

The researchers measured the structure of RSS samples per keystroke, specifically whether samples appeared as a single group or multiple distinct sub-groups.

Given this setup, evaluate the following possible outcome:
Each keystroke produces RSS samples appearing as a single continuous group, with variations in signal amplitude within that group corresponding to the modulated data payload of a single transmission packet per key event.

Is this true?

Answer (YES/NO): NO